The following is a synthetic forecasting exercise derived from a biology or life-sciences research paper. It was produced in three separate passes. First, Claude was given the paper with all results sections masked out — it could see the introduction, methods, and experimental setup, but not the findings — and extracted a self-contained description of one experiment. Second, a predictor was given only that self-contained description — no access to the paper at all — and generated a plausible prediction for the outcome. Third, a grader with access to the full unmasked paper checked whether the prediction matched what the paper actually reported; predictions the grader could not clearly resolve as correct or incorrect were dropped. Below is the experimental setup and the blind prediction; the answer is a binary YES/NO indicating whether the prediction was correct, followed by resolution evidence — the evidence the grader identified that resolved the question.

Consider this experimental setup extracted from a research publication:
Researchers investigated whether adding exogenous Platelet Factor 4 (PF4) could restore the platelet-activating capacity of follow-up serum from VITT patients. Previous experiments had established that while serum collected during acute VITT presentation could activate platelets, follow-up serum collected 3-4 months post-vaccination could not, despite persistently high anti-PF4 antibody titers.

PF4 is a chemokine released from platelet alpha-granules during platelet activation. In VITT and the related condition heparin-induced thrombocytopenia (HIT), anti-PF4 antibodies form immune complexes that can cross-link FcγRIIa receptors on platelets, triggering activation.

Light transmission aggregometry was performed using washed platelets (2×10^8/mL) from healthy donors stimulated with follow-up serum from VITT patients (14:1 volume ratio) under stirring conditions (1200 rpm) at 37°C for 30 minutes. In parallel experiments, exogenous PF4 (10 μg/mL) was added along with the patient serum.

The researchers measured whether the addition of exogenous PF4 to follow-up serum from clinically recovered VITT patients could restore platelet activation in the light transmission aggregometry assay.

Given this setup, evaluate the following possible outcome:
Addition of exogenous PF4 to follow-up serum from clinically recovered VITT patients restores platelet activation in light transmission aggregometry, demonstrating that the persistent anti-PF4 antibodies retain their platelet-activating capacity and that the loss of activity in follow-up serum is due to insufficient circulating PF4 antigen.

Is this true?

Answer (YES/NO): NO